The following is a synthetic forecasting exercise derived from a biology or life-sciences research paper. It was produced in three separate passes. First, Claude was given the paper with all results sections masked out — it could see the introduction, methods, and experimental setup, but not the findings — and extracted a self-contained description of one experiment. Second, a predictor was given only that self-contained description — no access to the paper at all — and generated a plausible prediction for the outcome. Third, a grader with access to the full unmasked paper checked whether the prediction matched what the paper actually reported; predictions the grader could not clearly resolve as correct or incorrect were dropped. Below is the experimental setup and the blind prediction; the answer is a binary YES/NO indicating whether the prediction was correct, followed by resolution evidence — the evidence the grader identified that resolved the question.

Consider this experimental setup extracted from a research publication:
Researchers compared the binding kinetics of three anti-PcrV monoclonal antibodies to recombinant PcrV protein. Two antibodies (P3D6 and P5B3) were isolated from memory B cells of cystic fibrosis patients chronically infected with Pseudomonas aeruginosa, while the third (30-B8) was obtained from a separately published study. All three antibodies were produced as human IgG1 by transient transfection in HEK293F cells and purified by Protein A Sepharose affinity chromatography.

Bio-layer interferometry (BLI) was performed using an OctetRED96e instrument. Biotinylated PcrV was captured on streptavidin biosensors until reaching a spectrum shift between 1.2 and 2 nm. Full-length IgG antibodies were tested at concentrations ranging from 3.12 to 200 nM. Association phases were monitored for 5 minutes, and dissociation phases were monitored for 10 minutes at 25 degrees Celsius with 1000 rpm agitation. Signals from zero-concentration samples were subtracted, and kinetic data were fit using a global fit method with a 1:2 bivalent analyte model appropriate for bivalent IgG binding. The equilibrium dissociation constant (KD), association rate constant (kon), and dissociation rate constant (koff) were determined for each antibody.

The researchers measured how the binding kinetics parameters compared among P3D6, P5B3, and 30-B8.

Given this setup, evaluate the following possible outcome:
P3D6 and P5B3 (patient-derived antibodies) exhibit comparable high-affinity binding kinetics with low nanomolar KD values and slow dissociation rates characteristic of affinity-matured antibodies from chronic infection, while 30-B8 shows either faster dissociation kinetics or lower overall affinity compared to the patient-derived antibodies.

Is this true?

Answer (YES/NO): NO